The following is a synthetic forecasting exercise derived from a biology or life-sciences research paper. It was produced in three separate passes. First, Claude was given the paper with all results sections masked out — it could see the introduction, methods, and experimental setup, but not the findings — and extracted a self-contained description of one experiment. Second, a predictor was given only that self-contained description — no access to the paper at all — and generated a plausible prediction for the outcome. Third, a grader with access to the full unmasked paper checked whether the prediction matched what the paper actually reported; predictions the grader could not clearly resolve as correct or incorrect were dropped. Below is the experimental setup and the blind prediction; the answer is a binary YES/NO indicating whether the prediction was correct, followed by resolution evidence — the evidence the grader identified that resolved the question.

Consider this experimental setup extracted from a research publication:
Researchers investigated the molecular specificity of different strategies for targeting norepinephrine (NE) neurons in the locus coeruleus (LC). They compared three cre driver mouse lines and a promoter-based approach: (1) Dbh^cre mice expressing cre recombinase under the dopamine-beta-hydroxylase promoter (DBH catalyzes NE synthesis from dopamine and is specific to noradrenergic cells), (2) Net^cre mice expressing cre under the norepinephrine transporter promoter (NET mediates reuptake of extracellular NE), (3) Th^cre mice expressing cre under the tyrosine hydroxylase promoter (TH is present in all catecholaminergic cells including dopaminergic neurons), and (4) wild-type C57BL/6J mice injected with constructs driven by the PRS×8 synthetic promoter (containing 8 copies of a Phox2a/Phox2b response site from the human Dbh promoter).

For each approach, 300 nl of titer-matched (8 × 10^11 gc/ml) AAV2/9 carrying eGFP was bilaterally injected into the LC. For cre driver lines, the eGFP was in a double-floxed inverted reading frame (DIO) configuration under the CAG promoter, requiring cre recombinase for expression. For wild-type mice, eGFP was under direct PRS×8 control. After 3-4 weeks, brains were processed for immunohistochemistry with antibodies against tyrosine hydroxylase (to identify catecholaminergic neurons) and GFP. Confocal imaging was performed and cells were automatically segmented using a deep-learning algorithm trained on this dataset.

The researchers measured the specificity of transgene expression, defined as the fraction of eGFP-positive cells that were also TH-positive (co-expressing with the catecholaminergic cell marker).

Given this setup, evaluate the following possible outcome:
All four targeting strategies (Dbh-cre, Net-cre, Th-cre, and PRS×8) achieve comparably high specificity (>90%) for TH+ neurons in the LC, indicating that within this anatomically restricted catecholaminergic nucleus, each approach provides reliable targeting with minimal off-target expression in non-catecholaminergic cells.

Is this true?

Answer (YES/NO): NO